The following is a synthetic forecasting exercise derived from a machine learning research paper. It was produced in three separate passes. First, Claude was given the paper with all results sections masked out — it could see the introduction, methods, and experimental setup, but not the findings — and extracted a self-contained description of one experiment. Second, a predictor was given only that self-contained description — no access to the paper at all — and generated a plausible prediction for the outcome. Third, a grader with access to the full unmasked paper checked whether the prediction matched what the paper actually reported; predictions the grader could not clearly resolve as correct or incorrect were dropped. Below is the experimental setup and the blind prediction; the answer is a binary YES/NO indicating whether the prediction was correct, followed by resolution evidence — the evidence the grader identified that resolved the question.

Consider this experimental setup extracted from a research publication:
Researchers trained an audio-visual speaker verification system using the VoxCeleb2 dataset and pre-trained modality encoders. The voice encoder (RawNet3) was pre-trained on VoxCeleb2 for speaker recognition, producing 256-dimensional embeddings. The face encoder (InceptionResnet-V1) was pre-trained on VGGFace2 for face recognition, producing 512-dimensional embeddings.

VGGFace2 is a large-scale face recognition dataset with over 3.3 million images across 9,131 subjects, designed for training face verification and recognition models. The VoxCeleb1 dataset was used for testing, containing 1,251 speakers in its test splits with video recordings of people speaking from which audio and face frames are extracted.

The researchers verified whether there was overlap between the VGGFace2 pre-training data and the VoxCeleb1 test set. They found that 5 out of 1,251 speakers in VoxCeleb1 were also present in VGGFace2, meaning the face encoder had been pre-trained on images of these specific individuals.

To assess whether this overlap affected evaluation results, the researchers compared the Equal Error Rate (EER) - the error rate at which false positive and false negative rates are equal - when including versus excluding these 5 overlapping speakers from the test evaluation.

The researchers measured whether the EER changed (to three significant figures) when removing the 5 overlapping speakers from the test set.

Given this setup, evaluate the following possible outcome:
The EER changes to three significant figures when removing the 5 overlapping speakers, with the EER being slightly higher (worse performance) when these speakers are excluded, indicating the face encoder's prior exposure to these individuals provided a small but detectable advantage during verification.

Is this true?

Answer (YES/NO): NO